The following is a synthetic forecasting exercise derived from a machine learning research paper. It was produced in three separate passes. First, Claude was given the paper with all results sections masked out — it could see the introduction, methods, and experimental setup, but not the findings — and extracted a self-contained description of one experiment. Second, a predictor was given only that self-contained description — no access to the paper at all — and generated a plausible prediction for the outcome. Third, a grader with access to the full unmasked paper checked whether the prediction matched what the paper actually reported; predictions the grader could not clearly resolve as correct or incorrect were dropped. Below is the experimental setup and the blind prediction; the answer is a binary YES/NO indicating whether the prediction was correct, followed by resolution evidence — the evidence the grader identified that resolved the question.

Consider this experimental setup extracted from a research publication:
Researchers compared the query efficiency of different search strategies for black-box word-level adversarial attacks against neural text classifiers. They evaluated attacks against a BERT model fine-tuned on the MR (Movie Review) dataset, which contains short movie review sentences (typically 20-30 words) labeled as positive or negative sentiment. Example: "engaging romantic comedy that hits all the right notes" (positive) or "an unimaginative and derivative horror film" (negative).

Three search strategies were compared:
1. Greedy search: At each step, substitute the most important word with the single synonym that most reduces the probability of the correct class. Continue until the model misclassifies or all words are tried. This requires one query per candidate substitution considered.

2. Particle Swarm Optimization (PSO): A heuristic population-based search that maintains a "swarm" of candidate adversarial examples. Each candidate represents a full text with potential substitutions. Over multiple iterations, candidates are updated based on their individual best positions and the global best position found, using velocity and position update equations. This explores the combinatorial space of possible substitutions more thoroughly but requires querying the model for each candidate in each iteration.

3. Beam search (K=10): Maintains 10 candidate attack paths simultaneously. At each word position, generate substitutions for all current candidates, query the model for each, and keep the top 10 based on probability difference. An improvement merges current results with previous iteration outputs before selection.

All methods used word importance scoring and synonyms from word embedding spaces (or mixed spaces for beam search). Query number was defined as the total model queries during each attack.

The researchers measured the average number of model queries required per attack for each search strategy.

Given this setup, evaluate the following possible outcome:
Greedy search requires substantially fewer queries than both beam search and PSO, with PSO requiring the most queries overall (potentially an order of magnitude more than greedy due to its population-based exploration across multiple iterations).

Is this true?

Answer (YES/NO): YES